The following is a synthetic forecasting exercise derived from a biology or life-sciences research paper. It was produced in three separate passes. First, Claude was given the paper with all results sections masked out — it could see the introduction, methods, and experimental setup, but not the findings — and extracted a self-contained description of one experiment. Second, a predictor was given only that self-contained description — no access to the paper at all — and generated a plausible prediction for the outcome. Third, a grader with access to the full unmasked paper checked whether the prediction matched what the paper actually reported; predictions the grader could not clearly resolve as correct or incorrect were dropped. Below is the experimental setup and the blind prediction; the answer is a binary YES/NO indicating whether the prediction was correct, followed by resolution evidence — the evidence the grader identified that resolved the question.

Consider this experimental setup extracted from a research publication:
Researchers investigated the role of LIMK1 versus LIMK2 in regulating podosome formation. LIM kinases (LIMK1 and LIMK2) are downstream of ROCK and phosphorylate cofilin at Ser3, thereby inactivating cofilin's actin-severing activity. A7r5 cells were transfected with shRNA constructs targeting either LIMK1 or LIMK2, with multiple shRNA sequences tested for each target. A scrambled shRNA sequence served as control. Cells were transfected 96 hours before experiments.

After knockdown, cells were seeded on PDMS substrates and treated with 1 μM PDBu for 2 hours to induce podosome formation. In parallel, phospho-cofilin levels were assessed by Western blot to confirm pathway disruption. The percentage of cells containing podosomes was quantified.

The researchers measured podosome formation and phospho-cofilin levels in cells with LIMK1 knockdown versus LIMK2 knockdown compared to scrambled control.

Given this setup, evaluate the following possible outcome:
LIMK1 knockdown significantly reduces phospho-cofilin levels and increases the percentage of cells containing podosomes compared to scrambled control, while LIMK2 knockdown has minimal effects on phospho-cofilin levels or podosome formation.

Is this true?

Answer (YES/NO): NO